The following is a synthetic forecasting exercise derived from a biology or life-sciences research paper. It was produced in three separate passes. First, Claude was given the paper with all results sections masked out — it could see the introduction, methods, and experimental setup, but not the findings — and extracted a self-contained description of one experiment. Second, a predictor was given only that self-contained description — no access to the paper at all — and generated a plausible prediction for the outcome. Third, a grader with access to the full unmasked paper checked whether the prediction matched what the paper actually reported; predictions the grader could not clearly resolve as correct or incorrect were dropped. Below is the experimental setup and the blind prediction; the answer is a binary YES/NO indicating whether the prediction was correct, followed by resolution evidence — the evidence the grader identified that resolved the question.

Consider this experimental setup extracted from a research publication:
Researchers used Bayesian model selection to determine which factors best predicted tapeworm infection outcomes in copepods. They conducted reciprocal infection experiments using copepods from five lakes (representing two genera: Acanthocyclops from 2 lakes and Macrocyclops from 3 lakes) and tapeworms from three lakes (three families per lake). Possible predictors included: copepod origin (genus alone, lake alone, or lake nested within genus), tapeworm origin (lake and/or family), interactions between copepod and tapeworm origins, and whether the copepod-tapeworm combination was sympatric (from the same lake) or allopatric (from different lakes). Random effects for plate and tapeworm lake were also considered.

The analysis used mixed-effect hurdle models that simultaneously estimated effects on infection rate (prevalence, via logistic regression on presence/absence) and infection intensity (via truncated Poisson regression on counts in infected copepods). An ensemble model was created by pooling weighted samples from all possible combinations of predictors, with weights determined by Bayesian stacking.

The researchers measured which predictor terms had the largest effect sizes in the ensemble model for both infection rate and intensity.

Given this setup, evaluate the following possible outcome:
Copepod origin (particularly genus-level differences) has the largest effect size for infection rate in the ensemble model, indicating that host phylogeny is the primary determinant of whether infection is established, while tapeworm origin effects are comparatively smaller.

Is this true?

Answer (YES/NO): YES